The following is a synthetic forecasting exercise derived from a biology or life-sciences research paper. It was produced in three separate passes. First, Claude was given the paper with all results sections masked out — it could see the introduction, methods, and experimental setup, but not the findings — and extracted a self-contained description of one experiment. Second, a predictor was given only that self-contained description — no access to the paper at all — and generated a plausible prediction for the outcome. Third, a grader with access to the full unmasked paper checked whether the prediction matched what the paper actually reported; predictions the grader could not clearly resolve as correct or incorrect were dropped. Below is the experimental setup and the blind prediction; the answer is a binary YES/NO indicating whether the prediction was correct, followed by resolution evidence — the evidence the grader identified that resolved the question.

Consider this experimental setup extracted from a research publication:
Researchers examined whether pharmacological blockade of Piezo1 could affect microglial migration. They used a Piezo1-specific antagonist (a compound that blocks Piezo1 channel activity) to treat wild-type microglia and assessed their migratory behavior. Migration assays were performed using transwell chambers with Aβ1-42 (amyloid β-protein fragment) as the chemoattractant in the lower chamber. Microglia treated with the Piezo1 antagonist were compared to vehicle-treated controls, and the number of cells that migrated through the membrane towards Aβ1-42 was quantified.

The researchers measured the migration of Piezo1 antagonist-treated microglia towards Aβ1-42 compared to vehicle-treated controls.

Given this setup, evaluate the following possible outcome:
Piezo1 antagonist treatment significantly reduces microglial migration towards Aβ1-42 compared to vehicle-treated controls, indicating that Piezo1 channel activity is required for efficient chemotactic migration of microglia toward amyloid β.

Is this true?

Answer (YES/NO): NO